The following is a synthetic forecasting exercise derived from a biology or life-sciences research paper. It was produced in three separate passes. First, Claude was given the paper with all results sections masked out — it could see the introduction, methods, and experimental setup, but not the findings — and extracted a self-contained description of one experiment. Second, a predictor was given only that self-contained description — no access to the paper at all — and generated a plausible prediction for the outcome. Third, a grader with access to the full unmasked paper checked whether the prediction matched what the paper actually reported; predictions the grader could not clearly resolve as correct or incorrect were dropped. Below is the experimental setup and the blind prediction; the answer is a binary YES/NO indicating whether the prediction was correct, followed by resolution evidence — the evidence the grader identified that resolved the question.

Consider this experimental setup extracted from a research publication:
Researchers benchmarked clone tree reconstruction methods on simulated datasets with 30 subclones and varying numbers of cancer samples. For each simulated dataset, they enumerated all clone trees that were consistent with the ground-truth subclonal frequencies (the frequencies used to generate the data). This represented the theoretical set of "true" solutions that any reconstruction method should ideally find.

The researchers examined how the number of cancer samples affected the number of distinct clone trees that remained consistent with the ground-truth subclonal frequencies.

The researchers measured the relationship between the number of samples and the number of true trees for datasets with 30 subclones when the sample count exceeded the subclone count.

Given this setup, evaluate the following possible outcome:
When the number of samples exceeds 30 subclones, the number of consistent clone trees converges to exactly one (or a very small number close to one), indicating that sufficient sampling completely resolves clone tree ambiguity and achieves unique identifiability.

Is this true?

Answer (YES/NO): YES